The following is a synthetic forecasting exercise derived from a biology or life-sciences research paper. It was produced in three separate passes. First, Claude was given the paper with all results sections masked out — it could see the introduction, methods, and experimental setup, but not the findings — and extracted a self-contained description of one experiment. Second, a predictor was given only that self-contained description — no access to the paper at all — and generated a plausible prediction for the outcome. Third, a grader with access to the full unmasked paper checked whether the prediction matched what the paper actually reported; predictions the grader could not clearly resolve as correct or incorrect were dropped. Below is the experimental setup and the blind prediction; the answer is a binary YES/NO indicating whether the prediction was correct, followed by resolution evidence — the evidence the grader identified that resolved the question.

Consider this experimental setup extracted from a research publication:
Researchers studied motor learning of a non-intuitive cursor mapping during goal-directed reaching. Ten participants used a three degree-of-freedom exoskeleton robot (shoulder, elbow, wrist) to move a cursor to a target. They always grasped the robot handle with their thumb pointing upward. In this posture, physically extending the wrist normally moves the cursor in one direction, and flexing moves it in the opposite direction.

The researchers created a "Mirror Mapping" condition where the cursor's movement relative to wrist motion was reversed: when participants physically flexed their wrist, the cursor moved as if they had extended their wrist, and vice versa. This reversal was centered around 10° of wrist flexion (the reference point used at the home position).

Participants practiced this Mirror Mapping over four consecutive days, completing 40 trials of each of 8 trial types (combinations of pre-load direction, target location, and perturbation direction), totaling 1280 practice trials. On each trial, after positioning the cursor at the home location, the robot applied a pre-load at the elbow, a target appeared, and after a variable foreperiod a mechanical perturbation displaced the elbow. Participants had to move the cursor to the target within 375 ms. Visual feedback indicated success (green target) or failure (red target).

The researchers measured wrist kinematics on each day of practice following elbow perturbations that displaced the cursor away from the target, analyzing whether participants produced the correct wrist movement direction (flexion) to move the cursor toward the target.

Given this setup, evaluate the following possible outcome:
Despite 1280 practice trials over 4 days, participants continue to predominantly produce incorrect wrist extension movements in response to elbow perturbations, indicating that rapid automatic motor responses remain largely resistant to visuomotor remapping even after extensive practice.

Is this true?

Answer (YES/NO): NO